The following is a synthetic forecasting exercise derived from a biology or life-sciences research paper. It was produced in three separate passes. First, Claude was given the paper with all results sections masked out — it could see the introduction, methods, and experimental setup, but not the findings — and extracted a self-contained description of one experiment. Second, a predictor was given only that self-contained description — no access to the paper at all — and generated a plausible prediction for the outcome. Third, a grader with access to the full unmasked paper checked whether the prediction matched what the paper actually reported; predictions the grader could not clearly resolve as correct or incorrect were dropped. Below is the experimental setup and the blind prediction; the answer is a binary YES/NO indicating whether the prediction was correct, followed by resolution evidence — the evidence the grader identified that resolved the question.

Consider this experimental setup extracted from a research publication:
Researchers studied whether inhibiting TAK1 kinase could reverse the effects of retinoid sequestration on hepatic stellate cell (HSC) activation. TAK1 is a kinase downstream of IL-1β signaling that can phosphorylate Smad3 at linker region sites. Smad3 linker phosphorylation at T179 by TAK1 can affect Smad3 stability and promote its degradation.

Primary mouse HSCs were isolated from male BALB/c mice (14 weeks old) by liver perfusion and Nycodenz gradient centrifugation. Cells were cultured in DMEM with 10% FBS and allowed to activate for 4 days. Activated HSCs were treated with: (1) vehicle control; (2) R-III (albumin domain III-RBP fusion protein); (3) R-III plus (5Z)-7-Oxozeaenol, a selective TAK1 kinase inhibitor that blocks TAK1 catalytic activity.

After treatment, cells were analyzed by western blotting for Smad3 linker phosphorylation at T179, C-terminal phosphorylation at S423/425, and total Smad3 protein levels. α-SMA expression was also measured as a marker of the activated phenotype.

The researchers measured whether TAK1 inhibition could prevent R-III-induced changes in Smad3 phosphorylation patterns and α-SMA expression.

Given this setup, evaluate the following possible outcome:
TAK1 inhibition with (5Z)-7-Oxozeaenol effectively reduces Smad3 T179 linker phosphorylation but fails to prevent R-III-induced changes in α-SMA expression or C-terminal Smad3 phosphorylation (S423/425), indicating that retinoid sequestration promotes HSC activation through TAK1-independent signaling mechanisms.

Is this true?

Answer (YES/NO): NO